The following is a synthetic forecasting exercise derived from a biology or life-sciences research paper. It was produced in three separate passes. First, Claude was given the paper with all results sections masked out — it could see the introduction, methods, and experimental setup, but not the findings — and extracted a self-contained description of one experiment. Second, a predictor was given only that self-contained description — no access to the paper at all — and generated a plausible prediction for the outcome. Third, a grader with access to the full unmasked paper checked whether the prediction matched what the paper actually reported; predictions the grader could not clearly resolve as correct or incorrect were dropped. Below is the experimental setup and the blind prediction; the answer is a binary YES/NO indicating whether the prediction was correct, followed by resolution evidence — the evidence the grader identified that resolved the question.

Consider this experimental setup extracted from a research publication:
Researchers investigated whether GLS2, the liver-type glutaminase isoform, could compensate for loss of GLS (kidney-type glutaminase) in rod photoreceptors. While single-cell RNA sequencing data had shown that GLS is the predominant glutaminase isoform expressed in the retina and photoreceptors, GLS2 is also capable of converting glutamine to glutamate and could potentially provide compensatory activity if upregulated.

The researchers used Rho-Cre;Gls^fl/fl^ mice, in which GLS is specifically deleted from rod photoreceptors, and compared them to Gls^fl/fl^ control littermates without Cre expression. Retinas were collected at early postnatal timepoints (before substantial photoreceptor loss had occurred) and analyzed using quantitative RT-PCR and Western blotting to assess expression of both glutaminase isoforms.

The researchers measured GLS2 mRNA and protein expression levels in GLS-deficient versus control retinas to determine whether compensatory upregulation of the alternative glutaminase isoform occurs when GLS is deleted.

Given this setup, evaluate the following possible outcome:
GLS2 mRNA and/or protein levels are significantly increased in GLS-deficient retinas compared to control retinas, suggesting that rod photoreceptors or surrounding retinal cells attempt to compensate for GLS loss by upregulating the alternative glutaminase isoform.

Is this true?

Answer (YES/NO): NO